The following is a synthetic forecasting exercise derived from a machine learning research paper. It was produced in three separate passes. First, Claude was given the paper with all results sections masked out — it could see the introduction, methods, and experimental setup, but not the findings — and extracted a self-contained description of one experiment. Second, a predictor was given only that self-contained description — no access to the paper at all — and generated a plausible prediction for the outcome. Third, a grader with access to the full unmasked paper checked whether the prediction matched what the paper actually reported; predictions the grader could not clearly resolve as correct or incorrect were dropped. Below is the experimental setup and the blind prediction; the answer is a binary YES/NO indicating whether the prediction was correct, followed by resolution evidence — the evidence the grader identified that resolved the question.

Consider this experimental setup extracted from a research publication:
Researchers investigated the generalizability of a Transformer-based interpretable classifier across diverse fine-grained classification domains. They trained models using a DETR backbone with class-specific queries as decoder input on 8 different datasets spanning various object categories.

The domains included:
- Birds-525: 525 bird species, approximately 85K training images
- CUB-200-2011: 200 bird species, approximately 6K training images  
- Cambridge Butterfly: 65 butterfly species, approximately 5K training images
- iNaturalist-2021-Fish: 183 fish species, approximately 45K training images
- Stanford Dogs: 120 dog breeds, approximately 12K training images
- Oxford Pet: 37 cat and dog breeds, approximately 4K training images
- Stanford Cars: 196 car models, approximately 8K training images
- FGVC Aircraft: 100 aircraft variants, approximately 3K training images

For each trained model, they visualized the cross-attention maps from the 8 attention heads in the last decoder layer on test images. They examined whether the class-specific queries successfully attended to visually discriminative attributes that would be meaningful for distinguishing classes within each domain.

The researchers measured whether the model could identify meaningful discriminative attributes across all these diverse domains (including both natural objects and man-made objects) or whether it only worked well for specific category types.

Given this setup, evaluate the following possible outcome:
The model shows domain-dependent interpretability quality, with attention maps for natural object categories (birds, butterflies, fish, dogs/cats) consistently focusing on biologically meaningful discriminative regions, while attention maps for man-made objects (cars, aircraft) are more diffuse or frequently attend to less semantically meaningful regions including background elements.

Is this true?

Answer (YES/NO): NO